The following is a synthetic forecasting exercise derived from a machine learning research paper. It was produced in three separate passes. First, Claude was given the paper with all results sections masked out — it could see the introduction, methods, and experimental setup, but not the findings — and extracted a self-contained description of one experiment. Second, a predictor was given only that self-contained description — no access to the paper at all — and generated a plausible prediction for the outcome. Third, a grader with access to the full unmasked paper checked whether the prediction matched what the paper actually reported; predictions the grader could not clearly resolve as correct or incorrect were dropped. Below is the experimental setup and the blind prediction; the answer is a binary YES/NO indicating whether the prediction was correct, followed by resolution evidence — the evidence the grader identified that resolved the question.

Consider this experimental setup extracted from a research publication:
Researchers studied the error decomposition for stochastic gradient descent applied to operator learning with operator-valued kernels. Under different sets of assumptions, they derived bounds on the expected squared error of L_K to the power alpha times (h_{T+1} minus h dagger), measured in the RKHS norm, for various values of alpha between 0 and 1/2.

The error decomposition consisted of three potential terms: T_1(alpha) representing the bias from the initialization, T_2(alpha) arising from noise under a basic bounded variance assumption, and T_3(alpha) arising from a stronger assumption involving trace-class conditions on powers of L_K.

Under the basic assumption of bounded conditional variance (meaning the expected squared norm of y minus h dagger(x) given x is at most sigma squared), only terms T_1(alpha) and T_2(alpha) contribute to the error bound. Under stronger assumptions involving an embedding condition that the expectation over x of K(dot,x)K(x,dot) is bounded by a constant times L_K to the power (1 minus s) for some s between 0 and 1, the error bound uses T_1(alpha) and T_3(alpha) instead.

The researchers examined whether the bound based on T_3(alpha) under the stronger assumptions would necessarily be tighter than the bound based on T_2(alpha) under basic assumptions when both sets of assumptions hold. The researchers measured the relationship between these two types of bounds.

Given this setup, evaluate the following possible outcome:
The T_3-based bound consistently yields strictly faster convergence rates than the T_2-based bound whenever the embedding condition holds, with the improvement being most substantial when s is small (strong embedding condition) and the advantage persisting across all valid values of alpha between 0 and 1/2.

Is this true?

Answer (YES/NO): NO